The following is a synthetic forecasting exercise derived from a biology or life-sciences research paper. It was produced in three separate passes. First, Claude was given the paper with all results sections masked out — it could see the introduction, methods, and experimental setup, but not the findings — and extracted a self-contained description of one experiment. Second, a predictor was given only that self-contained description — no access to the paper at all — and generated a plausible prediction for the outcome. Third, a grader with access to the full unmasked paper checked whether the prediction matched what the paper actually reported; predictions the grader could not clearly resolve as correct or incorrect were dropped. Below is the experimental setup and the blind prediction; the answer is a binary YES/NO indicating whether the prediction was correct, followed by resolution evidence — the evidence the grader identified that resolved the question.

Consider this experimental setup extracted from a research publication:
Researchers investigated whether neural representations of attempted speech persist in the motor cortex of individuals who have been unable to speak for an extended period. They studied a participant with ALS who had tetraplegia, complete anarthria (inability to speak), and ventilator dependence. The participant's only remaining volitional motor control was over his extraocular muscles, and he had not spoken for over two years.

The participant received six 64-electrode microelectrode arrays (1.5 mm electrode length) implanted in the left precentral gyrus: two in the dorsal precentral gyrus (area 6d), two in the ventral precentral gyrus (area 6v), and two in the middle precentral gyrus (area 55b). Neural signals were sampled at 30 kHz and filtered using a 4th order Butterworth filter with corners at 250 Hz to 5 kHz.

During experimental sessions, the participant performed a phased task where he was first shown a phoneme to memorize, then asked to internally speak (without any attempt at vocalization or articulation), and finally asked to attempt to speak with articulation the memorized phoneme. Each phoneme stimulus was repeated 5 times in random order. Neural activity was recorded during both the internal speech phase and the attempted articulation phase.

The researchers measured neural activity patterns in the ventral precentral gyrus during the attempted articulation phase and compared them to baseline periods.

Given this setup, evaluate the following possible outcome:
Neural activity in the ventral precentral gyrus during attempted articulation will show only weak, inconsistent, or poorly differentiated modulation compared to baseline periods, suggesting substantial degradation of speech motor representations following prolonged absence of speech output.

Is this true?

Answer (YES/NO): NO